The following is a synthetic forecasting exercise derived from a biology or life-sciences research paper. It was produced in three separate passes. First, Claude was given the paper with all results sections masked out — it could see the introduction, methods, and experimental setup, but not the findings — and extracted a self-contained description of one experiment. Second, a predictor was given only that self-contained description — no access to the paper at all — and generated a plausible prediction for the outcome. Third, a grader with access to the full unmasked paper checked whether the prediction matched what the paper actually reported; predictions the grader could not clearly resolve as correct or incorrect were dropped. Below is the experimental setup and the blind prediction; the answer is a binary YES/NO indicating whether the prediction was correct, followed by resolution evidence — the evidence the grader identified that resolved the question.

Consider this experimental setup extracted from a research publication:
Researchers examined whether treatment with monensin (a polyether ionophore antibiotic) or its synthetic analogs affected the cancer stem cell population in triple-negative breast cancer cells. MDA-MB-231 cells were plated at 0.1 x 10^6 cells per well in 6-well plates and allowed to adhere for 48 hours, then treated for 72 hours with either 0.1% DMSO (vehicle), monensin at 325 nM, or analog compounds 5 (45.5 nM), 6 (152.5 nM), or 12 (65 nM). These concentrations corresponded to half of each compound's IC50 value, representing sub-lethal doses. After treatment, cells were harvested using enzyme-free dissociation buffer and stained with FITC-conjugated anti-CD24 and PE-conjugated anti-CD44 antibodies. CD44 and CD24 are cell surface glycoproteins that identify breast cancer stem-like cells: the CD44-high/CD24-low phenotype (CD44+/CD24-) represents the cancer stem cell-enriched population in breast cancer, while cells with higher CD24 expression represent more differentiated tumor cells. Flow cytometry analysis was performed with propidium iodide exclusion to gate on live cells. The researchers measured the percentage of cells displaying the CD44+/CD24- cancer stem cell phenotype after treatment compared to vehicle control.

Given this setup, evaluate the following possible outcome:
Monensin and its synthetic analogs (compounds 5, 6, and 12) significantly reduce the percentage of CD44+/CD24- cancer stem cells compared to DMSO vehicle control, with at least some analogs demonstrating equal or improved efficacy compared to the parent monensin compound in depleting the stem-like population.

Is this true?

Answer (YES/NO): NO